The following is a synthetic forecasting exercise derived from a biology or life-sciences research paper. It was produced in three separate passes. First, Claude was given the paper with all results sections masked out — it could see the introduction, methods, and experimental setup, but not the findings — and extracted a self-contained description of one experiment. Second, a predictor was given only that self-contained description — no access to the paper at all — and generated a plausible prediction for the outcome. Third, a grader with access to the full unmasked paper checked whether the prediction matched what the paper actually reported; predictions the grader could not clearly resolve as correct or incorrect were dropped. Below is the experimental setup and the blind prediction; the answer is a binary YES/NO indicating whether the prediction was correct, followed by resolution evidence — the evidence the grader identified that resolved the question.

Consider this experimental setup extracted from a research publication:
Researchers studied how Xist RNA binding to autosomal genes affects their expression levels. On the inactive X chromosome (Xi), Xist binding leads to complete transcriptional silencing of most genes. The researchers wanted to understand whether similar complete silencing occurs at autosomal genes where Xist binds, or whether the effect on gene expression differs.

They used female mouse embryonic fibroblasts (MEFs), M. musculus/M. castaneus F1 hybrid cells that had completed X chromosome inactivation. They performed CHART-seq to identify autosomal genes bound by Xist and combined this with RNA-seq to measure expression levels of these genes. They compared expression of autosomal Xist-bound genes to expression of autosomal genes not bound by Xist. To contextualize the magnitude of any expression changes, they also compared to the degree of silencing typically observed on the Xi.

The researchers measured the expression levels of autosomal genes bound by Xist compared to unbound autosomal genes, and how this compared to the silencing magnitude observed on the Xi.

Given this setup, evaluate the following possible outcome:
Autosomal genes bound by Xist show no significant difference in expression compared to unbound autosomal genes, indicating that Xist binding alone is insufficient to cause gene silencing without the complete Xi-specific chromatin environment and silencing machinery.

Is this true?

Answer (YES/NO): YES